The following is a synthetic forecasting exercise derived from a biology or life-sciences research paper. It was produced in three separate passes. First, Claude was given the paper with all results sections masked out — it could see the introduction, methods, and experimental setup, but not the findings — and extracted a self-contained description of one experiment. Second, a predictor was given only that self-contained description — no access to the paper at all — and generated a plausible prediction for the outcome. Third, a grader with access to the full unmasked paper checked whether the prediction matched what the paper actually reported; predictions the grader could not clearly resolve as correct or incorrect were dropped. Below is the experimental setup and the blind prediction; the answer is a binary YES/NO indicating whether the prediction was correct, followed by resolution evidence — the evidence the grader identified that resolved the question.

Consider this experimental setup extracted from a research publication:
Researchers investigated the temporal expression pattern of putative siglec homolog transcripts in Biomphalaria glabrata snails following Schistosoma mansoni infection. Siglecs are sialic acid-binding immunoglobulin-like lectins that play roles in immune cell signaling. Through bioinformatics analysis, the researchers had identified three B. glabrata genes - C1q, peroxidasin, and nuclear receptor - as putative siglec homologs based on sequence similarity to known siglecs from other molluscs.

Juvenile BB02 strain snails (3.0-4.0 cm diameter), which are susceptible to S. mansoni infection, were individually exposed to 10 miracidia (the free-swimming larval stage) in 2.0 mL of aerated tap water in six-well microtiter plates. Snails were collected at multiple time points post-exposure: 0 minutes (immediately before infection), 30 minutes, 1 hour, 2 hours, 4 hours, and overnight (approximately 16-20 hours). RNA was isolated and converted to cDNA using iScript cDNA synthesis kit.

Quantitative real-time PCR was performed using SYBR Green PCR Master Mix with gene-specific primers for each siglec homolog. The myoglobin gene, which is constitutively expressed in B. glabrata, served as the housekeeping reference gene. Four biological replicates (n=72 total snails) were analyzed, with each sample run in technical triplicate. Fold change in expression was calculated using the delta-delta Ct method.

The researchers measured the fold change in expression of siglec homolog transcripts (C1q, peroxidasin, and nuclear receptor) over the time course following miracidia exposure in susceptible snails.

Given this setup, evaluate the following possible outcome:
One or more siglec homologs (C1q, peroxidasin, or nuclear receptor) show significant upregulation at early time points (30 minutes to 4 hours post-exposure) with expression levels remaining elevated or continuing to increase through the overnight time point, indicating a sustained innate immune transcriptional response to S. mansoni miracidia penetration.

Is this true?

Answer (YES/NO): YES